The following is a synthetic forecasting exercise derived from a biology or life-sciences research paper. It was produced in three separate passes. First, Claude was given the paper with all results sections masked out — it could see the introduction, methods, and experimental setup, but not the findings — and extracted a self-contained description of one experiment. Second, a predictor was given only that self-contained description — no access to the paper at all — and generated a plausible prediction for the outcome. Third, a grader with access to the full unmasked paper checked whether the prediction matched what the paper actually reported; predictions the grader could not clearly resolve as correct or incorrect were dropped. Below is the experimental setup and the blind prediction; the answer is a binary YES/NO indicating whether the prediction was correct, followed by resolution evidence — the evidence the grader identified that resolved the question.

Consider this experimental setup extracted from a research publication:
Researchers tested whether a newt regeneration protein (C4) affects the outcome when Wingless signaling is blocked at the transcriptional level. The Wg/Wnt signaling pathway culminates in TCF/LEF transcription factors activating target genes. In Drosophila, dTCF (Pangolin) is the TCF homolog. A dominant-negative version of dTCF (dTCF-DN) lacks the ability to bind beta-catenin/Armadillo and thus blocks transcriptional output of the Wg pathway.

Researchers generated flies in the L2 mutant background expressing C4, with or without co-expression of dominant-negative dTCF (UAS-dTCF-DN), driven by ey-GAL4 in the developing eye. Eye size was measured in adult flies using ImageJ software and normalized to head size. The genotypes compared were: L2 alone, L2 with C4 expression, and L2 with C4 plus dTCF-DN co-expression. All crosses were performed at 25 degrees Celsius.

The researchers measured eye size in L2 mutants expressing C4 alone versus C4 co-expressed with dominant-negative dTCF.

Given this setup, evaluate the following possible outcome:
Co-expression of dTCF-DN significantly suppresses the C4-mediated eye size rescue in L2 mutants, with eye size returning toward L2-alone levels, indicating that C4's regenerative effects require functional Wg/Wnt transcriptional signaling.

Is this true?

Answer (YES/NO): NO